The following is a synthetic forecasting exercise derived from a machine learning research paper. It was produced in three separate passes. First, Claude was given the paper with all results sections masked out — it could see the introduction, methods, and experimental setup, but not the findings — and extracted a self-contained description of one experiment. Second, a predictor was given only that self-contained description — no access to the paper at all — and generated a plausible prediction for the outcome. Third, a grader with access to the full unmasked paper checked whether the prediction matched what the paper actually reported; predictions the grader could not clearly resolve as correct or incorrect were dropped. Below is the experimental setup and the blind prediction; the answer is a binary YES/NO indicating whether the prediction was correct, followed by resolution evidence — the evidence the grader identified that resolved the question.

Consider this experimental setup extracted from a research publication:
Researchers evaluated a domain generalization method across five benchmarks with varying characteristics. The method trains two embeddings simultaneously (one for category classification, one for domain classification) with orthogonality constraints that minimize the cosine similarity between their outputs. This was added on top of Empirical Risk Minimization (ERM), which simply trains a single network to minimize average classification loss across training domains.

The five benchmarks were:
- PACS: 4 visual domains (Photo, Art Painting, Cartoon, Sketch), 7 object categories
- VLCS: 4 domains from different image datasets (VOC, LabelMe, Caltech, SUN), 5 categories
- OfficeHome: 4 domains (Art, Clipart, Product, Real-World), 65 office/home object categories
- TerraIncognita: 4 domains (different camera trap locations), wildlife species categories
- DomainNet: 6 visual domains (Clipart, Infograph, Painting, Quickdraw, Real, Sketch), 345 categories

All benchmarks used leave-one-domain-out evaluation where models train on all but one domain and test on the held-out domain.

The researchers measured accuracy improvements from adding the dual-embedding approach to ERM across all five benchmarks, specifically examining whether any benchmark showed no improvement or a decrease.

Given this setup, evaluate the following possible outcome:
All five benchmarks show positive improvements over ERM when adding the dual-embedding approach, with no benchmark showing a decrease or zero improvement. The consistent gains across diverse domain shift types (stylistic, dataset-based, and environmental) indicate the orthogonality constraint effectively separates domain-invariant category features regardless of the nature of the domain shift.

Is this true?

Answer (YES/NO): NO